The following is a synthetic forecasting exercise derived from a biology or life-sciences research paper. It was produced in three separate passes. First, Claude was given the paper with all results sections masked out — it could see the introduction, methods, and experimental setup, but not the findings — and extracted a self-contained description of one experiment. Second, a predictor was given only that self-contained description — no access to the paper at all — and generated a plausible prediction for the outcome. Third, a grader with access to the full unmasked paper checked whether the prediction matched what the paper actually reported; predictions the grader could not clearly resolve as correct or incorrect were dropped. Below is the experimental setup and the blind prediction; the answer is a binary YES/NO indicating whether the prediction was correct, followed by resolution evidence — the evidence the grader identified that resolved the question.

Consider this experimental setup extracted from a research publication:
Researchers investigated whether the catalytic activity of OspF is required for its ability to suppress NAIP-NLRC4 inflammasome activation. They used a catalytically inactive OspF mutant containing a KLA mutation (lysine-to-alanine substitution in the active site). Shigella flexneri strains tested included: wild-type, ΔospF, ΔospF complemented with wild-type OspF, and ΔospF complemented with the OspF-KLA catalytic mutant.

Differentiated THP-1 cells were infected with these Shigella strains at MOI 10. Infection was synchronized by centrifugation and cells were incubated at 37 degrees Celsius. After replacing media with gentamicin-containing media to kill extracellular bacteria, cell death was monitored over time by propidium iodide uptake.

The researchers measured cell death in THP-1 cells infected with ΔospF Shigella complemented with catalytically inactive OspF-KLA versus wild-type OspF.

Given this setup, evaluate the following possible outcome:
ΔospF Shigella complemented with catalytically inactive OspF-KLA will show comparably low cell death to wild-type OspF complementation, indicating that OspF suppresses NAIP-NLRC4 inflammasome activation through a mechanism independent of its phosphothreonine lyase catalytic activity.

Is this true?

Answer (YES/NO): NO